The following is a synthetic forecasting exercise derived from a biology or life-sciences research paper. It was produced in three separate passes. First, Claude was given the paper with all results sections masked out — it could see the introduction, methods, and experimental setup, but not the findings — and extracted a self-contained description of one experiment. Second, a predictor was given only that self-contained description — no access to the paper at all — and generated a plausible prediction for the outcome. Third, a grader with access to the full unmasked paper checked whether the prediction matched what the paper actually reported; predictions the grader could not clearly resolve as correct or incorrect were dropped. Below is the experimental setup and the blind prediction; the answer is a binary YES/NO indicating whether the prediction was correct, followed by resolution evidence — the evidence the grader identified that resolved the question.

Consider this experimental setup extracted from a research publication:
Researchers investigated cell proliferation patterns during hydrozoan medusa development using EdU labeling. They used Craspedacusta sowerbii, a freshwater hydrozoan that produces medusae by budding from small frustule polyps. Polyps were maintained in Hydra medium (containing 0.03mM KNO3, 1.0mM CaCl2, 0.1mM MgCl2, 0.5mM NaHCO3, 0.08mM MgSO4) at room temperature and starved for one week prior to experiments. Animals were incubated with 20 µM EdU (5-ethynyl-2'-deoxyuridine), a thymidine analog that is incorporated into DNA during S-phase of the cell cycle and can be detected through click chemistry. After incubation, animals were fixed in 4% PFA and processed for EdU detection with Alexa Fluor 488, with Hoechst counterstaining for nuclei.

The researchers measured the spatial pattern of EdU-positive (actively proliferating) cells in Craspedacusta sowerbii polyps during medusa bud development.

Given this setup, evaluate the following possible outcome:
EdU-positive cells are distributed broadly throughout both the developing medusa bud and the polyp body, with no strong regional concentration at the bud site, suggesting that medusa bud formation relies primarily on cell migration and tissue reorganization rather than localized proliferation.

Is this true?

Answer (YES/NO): NO